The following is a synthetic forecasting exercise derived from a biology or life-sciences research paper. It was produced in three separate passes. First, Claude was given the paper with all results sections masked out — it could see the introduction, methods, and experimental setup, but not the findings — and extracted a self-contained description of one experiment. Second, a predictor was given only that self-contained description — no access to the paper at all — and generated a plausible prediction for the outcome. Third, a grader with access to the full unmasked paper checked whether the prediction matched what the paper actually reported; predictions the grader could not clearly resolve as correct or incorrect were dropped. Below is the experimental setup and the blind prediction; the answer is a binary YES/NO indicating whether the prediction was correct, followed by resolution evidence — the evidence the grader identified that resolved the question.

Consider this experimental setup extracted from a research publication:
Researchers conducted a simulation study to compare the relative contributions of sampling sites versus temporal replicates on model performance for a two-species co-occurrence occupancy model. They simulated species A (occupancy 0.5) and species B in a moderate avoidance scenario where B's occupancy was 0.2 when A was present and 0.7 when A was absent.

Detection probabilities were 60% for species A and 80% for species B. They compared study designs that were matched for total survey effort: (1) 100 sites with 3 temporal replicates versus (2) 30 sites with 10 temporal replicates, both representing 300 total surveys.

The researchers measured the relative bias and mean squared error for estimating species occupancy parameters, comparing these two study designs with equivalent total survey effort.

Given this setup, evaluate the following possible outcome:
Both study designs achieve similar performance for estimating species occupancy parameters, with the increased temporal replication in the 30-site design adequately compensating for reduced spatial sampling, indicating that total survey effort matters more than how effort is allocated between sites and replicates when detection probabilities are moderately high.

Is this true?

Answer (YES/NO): NO